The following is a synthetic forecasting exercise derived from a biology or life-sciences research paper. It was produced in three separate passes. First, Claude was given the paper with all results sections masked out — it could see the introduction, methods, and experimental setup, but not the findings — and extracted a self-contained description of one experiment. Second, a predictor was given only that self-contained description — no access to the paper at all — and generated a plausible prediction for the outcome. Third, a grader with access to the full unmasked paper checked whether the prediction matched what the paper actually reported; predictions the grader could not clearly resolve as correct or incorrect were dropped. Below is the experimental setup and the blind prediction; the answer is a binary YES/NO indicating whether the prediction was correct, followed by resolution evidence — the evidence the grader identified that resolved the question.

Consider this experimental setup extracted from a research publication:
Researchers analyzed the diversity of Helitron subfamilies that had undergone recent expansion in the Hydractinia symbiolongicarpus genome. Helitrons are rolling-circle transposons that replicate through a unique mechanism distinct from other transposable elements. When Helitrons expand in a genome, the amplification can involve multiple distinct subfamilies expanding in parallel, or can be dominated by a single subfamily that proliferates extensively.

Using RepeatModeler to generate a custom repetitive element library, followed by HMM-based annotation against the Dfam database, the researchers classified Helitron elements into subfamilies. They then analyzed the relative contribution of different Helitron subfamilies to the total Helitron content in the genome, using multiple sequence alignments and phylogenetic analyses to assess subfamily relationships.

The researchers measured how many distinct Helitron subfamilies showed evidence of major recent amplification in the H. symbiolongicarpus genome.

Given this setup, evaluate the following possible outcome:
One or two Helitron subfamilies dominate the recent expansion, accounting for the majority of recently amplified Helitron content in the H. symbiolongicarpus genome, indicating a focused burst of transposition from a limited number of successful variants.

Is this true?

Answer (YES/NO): YES